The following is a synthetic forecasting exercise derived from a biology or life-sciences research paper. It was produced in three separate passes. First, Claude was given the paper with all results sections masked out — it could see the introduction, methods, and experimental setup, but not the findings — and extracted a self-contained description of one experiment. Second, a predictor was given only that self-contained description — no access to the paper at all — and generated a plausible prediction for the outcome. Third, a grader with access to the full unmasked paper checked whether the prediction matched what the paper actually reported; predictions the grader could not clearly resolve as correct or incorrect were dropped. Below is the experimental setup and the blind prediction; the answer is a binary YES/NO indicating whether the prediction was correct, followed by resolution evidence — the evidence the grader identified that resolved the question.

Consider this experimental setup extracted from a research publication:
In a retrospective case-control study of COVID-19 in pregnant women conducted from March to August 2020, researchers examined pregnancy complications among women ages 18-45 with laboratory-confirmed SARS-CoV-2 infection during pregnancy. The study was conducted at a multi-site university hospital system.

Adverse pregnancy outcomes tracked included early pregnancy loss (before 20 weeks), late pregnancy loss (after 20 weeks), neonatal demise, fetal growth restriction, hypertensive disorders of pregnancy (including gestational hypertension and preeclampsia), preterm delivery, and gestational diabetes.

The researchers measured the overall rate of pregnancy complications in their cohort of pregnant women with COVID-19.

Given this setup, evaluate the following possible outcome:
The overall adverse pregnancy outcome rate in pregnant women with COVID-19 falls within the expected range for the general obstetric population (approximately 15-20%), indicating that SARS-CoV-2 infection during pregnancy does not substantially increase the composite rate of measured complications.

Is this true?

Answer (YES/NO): NO